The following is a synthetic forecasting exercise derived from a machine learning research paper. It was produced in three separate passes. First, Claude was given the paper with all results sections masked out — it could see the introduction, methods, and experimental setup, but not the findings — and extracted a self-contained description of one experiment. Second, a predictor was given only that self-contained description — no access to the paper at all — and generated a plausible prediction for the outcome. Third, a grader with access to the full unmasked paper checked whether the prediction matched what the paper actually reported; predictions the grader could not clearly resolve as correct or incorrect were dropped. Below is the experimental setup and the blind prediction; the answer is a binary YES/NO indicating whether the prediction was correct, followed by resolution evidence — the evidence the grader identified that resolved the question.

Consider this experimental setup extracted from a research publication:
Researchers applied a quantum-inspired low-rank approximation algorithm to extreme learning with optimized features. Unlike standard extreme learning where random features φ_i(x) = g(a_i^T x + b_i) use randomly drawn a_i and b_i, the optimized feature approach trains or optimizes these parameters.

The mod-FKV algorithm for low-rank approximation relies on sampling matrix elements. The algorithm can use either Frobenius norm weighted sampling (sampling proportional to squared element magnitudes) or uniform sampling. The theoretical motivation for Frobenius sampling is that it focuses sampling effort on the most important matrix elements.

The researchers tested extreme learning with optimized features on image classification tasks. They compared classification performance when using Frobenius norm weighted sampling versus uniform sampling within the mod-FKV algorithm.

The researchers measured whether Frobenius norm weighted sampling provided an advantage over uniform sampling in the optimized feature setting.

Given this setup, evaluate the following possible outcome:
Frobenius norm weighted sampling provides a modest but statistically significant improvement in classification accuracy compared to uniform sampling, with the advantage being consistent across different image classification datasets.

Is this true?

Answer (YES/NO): NO